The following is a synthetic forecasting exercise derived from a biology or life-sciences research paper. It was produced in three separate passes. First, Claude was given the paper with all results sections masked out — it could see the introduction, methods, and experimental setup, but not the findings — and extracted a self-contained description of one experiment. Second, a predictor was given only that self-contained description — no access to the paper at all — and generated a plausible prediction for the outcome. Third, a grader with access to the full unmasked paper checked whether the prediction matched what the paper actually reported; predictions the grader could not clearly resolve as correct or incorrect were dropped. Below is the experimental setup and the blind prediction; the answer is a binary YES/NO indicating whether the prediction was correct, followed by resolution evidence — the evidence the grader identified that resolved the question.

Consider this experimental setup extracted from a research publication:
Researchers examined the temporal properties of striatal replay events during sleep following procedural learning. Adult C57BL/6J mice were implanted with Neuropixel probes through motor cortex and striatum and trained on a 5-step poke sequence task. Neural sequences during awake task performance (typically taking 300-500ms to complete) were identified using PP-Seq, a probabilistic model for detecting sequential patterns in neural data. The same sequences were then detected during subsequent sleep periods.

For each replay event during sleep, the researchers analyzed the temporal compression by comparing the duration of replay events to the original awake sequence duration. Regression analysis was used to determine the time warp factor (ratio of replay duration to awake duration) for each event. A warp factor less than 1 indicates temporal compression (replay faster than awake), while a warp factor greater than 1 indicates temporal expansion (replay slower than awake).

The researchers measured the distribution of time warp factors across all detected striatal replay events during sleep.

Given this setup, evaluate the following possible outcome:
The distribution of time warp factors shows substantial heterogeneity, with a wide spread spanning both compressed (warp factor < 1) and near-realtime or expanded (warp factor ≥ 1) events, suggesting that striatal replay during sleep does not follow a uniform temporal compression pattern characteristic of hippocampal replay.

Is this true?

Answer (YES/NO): NO